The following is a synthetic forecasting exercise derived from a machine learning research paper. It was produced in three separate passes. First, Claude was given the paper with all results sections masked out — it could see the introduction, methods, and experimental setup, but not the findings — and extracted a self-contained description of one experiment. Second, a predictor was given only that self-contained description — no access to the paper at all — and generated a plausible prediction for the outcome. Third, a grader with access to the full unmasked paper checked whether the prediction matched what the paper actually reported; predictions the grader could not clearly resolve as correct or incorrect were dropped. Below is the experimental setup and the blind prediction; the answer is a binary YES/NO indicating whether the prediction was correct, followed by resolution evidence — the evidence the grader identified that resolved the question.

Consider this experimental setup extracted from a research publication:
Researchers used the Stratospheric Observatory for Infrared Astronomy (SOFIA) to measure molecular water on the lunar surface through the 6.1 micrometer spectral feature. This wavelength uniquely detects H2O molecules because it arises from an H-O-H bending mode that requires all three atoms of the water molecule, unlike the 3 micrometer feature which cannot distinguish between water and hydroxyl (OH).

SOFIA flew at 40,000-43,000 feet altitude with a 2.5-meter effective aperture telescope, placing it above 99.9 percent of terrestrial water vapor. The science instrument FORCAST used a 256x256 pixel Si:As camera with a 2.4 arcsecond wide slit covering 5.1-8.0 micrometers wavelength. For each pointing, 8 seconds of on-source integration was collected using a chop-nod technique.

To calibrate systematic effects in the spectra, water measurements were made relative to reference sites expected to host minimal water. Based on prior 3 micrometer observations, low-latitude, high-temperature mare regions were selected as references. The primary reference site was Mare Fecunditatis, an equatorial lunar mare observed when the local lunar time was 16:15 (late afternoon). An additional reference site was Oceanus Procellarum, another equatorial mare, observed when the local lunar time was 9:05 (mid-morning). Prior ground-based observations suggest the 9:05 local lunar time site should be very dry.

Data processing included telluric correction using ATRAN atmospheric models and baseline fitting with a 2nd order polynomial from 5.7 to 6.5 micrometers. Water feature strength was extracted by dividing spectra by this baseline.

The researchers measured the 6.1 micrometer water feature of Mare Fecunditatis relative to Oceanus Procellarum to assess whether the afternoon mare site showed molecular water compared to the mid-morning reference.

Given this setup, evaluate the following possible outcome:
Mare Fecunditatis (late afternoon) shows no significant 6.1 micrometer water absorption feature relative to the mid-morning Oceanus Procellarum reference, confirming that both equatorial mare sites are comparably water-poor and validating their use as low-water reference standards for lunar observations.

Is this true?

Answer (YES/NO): YES